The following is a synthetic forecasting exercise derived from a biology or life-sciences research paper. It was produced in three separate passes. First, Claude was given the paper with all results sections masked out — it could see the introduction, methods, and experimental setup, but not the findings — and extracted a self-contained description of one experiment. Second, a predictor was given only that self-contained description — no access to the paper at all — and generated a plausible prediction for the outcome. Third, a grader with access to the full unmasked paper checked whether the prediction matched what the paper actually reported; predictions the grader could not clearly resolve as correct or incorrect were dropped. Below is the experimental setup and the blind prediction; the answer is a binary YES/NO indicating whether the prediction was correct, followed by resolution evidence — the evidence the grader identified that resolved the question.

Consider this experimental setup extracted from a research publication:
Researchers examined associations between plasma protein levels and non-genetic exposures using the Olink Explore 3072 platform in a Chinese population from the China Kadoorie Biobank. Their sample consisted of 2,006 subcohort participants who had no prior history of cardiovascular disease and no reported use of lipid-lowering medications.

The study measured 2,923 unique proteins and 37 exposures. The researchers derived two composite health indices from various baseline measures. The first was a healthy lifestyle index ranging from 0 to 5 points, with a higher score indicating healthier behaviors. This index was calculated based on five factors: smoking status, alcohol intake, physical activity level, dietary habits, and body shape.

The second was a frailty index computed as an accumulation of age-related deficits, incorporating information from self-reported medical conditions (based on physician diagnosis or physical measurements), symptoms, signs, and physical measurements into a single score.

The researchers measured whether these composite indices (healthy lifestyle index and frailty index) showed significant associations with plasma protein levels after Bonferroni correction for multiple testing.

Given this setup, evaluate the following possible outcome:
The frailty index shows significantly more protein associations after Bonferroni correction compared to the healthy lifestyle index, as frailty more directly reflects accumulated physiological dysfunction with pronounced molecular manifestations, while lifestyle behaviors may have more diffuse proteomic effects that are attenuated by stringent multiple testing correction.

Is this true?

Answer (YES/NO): YES